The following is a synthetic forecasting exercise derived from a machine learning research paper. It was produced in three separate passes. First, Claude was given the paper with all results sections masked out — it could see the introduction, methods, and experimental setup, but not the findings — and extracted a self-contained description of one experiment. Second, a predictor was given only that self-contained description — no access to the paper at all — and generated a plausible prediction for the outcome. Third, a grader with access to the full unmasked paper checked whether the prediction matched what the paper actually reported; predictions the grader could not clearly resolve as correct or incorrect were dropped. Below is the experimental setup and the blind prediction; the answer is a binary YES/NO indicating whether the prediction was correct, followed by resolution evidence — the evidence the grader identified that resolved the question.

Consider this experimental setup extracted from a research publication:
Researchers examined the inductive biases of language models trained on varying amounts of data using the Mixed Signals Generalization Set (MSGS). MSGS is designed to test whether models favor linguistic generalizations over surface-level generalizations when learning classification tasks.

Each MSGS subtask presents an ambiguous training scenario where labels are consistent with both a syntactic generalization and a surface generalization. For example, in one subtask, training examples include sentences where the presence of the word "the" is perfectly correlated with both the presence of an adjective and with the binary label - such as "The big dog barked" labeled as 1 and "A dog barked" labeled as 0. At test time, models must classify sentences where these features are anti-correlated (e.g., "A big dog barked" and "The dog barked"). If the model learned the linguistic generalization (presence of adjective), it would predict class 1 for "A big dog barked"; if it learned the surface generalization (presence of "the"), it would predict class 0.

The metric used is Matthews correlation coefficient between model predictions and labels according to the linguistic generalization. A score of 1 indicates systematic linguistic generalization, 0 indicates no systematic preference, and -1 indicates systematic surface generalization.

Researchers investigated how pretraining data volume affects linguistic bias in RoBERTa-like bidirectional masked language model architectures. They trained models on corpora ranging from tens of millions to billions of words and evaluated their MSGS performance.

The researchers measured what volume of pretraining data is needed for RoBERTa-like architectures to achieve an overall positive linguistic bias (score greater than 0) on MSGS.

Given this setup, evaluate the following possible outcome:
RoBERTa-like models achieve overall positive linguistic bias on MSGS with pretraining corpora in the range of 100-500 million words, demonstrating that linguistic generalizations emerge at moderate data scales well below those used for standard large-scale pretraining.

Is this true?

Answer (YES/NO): NO